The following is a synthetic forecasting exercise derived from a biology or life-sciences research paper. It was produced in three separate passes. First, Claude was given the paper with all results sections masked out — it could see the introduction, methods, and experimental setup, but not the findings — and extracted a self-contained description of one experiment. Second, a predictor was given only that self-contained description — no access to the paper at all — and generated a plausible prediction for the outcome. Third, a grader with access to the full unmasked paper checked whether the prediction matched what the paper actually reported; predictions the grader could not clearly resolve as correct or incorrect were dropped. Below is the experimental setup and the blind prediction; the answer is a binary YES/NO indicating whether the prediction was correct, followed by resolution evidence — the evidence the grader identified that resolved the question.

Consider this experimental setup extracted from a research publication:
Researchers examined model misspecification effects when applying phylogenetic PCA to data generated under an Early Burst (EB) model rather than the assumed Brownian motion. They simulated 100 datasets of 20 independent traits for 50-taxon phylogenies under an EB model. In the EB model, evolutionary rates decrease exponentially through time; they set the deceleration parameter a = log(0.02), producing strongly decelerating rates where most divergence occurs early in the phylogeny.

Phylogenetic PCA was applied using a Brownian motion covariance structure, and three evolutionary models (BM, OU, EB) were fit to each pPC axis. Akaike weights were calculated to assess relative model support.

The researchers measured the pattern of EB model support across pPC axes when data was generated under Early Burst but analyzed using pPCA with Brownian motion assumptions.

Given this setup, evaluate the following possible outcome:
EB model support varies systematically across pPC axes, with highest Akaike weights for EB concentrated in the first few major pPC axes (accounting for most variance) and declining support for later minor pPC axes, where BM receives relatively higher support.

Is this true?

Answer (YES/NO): YES